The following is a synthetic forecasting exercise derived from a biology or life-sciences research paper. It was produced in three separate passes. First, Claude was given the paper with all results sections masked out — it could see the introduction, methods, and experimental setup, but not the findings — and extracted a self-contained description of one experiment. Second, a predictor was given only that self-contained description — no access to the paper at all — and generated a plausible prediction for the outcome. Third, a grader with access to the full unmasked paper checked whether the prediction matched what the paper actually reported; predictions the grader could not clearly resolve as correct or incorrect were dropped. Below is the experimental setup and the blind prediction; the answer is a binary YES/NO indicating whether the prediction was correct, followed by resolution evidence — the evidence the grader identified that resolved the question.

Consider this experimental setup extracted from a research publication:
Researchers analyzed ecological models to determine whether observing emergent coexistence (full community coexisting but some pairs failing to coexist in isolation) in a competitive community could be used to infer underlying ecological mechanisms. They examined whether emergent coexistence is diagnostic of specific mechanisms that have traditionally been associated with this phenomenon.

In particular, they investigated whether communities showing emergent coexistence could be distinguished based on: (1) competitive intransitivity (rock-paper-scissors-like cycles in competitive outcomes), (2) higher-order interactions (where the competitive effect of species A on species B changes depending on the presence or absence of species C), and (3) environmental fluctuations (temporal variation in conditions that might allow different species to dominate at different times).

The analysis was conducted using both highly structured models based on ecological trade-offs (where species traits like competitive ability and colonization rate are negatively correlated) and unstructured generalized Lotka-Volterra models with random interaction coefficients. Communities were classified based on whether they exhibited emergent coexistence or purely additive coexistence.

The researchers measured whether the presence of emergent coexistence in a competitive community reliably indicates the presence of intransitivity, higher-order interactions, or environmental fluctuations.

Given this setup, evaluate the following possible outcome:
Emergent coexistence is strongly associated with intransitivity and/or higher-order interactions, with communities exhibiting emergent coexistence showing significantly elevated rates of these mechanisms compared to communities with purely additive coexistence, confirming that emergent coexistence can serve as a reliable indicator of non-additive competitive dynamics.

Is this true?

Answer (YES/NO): NO